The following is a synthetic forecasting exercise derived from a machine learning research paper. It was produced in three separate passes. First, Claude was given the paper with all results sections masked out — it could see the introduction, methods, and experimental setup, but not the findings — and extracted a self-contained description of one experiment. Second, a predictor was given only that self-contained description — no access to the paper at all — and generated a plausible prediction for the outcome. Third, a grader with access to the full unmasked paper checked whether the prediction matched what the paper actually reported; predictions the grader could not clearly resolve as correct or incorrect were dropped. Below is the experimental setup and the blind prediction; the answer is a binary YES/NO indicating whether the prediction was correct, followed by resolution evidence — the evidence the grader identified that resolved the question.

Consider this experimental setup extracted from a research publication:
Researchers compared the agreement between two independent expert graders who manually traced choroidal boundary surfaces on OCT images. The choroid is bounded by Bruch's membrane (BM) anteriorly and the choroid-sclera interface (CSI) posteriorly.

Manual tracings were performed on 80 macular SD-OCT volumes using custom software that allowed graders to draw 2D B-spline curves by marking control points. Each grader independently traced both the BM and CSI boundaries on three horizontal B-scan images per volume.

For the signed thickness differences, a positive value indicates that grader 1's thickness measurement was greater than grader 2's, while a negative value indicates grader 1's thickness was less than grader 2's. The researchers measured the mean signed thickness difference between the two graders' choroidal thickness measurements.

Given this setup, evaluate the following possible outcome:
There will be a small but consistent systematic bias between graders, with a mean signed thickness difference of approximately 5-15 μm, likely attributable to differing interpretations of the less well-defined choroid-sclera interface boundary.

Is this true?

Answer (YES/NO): NO